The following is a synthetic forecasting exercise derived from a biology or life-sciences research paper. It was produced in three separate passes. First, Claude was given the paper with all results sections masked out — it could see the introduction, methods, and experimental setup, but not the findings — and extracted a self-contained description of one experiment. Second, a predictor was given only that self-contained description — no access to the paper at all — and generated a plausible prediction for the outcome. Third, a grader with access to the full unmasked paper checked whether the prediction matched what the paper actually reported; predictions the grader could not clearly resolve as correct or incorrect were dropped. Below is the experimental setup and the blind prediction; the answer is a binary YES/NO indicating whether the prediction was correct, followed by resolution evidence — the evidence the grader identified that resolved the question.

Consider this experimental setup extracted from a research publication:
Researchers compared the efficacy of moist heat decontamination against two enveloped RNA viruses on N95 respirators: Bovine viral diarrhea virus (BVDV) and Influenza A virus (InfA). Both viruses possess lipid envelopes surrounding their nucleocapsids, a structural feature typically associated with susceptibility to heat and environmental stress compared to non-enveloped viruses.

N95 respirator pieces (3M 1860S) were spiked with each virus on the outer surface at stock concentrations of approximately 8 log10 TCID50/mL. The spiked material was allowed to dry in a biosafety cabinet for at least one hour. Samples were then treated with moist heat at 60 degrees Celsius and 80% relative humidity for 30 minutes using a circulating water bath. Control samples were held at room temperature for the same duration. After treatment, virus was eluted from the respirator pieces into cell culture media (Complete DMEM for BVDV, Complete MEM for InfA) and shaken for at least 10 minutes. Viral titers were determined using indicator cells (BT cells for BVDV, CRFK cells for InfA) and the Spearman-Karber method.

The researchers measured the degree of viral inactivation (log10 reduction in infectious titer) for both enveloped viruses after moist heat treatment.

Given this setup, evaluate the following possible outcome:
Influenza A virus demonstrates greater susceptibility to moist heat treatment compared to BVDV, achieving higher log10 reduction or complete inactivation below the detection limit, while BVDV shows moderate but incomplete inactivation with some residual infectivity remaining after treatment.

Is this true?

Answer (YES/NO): NO